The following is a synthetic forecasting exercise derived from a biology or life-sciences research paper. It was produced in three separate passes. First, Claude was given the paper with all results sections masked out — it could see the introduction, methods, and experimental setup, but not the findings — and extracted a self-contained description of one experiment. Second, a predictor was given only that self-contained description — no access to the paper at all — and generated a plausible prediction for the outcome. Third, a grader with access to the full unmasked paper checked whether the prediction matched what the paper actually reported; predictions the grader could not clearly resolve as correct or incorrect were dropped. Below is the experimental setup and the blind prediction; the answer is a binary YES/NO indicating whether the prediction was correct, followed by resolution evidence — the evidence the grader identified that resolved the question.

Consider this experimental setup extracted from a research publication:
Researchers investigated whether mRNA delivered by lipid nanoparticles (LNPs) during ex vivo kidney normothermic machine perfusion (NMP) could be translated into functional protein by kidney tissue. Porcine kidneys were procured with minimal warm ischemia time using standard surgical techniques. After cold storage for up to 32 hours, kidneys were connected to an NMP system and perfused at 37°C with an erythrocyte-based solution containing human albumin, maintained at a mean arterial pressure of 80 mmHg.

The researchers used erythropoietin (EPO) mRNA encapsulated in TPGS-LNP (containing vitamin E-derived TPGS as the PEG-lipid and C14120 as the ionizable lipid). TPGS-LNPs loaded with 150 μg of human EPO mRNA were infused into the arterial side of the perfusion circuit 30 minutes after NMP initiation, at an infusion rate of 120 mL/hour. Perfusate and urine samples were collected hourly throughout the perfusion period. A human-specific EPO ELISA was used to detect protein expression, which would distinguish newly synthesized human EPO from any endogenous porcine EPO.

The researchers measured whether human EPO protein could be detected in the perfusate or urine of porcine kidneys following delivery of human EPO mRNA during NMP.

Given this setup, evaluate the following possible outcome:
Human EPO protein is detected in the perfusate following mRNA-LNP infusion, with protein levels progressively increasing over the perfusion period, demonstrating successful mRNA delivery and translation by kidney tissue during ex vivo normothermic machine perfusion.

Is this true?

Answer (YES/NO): YES